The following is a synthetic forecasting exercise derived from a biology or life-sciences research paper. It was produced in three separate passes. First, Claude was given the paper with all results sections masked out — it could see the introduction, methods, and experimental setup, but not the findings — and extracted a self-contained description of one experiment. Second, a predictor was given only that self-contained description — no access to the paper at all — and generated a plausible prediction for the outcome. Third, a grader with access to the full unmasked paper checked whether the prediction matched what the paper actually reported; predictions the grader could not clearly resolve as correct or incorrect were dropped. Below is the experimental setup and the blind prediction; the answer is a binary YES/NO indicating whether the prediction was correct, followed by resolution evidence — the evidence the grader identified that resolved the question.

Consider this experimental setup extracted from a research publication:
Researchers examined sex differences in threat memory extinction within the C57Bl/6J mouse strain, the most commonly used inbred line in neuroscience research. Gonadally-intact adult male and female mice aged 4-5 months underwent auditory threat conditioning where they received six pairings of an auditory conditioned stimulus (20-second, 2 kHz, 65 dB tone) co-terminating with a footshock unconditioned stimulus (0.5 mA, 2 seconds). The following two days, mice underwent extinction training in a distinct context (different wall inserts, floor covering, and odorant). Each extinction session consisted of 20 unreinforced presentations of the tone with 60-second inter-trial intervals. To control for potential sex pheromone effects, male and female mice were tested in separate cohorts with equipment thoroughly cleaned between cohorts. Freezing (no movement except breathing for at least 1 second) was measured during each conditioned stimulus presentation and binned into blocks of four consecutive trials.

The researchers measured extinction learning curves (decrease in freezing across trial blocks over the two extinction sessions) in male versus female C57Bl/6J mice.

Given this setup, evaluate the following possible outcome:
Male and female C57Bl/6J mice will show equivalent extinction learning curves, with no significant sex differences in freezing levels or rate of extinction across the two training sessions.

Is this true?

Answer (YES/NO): NO